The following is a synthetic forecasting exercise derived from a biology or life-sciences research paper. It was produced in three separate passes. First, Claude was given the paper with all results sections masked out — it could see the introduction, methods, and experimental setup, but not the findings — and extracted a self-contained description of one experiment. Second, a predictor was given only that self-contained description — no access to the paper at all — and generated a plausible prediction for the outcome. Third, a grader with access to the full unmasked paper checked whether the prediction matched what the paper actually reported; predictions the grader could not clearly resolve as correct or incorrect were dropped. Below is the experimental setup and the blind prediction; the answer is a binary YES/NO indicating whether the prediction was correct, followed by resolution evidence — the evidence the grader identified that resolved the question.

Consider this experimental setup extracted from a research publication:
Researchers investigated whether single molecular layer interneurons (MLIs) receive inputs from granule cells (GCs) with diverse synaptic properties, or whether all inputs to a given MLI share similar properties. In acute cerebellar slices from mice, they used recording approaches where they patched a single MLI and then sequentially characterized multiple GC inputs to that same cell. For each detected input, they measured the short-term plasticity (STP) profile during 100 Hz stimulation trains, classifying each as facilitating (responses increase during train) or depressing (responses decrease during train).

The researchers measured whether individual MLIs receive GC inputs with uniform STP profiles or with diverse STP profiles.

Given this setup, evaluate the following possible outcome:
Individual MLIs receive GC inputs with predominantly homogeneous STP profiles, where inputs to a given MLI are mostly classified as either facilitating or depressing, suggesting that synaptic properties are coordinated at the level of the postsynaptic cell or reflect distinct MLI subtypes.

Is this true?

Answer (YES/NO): NO